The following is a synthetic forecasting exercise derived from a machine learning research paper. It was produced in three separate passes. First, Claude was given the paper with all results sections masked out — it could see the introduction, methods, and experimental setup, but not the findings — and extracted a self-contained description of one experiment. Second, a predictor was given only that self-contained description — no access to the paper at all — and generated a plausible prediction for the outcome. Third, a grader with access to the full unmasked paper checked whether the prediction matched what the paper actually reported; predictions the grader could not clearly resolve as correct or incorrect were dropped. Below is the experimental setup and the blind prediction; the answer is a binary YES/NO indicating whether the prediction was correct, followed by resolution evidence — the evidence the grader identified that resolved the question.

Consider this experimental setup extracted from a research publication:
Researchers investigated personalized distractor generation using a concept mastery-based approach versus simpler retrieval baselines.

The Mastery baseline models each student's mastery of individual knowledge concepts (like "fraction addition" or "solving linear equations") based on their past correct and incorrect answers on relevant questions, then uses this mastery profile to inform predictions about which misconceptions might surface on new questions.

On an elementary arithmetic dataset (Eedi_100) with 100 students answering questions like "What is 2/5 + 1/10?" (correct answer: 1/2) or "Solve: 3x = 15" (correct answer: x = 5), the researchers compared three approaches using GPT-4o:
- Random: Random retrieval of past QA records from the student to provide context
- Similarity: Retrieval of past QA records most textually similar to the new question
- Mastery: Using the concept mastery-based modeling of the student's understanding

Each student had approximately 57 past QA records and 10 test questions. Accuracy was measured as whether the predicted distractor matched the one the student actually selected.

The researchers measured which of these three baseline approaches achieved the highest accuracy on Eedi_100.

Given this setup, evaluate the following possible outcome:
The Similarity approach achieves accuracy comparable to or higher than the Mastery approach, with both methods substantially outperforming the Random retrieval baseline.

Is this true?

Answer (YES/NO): NO